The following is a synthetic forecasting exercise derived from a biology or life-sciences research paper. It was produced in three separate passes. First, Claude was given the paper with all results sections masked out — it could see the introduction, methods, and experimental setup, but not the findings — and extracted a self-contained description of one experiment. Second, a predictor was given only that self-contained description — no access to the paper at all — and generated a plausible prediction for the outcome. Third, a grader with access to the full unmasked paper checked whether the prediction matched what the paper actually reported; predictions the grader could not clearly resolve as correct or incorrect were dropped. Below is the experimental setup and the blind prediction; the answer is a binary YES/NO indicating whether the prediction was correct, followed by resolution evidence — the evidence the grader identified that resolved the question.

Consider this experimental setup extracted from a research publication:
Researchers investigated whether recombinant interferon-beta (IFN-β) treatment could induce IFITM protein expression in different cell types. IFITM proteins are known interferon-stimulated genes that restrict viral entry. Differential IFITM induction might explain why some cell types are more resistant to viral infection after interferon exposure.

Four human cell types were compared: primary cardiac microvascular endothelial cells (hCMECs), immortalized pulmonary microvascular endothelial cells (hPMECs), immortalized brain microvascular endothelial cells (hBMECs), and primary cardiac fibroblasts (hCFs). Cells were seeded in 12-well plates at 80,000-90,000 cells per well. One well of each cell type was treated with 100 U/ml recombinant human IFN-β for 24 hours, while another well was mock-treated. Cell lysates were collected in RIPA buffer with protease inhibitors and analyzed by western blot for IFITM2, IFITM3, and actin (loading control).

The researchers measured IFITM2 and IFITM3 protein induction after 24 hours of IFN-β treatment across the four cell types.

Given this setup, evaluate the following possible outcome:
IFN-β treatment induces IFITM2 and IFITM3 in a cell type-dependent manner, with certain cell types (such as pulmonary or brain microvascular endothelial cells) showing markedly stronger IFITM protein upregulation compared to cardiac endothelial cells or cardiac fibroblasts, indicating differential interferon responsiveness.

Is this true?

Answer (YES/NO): YES